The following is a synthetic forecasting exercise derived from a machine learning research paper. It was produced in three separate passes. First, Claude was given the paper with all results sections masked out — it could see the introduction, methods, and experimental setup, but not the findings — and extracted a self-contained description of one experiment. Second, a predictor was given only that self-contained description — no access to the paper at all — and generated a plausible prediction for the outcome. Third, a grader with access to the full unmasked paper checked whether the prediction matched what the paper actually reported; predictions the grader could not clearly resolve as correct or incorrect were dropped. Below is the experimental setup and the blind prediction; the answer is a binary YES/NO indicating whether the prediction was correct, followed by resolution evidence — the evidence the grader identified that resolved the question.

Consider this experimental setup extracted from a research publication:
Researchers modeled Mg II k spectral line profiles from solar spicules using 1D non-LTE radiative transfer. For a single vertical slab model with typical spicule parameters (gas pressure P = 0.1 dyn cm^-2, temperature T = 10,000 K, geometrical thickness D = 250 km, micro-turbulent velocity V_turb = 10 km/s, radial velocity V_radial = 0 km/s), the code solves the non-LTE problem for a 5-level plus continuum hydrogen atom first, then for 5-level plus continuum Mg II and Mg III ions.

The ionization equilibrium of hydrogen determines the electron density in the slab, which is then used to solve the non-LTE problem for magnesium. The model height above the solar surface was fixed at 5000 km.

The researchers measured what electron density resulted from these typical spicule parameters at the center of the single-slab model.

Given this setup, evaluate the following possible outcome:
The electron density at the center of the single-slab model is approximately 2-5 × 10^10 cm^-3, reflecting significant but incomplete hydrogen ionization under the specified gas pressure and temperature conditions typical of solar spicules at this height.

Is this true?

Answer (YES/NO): YES